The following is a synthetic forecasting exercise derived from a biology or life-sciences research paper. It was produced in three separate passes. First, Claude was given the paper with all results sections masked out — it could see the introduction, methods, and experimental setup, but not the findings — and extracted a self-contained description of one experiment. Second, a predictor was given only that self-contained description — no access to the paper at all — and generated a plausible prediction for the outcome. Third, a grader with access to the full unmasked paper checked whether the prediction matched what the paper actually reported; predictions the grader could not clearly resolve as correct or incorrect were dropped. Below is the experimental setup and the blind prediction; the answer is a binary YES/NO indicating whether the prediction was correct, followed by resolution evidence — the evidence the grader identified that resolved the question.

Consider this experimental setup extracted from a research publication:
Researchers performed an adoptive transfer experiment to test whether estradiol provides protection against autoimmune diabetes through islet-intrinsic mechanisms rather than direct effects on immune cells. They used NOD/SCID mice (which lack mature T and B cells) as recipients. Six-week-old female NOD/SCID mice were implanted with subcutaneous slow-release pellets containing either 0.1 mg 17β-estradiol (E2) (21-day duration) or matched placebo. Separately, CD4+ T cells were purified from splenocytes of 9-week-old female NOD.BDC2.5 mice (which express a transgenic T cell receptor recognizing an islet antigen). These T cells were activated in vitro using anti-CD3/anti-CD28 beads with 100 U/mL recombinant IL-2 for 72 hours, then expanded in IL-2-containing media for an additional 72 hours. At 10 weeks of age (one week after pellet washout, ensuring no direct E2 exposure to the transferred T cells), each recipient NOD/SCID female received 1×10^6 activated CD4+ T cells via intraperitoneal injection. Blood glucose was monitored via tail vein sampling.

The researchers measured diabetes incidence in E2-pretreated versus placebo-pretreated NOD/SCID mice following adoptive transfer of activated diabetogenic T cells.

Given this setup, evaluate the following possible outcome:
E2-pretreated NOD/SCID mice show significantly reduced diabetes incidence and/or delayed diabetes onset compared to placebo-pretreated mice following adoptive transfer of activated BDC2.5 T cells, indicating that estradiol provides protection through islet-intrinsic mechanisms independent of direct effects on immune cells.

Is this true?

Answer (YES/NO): NO